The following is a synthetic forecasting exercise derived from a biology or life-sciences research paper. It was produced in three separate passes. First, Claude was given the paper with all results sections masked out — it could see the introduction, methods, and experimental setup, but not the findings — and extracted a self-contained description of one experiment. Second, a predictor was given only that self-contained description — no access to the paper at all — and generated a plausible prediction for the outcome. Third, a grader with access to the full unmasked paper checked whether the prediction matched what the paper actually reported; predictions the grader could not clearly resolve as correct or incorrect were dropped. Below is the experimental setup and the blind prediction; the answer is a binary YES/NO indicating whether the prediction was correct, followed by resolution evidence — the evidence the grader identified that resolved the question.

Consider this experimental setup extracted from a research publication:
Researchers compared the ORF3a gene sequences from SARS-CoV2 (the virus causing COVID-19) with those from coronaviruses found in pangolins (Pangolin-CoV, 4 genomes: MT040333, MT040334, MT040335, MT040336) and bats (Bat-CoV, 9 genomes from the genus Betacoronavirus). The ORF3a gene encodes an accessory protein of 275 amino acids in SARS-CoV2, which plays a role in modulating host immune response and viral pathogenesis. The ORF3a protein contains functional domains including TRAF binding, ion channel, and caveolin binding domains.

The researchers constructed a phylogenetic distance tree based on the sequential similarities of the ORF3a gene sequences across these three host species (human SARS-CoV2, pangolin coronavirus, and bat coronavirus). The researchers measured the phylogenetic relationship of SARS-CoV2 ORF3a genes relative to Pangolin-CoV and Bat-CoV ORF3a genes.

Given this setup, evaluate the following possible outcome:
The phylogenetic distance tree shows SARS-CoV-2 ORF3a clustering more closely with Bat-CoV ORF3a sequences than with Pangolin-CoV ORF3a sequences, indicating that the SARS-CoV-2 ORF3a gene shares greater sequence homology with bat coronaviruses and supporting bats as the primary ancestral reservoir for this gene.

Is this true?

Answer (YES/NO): NO